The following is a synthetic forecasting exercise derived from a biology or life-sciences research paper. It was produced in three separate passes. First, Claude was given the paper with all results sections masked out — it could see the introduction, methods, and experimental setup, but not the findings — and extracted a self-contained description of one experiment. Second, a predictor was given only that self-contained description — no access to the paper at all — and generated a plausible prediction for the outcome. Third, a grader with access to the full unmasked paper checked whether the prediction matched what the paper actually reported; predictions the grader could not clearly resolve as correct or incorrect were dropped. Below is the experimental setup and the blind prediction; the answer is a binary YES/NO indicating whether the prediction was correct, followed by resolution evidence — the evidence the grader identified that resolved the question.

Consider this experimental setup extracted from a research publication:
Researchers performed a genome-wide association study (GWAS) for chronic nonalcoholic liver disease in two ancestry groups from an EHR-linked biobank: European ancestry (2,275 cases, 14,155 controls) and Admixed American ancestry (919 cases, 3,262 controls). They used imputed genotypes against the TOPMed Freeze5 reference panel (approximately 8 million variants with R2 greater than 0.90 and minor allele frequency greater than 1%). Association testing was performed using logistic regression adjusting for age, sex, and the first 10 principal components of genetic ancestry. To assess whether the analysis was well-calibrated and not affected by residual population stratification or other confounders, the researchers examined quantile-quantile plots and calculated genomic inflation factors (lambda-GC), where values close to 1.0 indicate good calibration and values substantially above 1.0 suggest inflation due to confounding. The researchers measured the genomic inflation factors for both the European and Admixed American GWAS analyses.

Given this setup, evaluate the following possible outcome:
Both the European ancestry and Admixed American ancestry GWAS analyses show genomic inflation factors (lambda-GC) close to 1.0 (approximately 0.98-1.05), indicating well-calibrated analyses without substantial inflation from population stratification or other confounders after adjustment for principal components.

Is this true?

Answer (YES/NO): YES